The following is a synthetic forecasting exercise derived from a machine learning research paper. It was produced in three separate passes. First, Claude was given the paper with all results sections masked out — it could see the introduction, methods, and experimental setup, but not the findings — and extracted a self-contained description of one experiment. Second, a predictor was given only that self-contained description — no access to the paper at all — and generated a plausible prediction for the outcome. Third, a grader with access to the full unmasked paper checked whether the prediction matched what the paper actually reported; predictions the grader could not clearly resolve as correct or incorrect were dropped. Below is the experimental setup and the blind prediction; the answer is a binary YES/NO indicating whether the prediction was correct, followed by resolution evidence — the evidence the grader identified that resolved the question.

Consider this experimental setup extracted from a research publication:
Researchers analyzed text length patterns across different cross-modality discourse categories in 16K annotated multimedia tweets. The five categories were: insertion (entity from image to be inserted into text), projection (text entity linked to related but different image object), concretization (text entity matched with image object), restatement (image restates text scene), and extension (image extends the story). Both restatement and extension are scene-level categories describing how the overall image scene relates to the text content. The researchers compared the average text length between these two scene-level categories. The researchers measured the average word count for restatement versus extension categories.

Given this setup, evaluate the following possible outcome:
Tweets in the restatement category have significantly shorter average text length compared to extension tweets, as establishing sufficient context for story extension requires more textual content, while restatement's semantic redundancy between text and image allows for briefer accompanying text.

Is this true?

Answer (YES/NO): NO